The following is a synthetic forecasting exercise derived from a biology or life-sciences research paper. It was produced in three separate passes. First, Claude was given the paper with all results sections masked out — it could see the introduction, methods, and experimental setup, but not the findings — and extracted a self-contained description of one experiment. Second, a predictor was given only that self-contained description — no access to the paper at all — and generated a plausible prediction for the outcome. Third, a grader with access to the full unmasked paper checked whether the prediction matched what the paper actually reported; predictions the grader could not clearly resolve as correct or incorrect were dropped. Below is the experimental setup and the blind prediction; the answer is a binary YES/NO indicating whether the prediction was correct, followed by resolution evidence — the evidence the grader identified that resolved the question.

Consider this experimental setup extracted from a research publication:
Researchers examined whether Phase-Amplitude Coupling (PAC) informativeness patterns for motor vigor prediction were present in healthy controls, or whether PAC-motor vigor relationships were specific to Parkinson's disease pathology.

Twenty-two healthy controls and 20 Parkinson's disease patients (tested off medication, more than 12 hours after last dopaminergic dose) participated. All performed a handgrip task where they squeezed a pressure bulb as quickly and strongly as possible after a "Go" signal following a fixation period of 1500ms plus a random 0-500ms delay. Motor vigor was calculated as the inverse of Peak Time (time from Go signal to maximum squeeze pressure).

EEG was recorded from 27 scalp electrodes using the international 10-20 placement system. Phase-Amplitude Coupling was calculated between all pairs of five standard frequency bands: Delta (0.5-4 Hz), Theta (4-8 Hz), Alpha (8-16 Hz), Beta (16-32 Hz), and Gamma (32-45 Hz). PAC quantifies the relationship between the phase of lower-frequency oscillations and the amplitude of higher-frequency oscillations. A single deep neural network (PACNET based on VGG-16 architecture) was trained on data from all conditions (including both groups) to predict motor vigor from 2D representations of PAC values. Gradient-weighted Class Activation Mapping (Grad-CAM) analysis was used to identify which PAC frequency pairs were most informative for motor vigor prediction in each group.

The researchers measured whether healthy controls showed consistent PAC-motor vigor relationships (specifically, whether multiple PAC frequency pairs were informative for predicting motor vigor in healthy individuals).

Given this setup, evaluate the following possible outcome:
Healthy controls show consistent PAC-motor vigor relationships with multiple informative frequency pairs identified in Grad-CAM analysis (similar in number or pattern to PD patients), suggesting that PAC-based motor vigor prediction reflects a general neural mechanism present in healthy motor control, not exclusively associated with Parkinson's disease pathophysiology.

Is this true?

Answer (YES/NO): NO